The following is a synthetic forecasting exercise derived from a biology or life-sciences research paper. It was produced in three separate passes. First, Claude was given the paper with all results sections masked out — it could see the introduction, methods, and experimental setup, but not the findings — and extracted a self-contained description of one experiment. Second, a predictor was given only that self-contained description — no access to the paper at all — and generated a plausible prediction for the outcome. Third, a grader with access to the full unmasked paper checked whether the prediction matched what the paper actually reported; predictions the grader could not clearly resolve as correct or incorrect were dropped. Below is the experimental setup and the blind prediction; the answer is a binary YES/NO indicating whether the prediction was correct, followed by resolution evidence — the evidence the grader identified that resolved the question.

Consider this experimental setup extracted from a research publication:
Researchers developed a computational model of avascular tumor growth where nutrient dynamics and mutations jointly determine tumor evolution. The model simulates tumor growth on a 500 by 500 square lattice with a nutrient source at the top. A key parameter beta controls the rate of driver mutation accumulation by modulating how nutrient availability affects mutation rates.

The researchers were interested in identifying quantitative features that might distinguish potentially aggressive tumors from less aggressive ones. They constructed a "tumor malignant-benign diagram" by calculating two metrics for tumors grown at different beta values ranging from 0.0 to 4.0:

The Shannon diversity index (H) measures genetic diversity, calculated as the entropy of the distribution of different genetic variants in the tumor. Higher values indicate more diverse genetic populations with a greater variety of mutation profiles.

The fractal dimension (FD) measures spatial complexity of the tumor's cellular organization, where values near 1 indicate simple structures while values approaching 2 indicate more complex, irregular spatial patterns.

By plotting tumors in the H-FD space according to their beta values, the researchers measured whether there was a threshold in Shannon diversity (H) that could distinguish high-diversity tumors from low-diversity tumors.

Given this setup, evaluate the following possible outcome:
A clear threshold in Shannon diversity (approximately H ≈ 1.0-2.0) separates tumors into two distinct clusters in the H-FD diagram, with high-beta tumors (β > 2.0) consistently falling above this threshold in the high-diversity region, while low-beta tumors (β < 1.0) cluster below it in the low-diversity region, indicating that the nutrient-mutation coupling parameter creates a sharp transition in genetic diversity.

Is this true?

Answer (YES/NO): NO